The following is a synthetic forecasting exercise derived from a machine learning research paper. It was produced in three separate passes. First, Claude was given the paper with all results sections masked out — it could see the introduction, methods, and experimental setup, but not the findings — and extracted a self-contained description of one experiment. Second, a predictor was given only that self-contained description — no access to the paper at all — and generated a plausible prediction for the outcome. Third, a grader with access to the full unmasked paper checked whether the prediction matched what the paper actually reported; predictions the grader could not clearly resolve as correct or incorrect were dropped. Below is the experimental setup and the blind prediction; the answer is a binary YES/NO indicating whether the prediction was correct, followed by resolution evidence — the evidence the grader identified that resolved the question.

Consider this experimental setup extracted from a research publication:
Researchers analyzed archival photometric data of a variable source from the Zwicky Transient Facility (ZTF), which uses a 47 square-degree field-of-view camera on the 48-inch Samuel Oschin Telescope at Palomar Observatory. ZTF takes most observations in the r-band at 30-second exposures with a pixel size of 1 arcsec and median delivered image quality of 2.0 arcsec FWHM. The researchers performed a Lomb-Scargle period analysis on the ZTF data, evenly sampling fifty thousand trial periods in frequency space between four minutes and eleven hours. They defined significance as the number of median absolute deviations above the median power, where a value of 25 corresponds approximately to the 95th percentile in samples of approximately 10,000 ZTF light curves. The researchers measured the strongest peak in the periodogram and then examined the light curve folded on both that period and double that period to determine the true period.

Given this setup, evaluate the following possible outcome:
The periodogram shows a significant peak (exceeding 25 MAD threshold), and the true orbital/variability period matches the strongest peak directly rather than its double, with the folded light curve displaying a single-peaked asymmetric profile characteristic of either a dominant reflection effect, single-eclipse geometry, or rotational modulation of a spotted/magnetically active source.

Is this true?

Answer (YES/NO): NO